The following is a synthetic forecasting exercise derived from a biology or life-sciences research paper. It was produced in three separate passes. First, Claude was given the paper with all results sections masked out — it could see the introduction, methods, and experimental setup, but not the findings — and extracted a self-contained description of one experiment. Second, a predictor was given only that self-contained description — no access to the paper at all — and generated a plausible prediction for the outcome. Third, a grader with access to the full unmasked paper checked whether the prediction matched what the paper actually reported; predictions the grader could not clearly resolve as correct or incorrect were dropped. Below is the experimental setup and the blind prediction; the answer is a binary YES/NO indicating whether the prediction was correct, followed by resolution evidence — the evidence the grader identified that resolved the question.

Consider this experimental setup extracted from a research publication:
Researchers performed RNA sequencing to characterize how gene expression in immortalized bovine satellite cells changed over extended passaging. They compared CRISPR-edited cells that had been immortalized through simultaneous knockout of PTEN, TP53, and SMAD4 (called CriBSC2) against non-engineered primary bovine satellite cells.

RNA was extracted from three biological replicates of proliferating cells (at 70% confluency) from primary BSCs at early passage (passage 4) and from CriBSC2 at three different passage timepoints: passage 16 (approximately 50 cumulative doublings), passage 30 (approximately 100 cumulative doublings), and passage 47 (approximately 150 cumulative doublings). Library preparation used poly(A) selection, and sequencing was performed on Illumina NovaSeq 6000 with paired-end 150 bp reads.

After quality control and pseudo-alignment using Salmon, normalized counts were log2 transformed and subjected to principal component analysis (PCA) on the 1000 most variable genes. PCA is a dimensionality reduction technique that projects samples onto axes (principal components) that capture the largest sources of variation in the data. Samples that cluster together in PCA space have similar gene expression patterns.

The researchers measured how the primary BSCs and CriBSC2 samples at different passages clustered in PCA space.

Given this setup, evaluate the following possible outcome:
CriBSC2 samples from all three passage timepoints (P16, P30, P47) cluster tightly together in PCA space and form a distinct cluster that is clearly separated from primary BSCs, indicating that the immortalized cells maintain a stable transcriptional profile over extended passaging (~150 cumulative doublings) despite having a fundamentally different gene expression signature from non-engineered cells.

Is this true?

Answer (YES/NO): NO